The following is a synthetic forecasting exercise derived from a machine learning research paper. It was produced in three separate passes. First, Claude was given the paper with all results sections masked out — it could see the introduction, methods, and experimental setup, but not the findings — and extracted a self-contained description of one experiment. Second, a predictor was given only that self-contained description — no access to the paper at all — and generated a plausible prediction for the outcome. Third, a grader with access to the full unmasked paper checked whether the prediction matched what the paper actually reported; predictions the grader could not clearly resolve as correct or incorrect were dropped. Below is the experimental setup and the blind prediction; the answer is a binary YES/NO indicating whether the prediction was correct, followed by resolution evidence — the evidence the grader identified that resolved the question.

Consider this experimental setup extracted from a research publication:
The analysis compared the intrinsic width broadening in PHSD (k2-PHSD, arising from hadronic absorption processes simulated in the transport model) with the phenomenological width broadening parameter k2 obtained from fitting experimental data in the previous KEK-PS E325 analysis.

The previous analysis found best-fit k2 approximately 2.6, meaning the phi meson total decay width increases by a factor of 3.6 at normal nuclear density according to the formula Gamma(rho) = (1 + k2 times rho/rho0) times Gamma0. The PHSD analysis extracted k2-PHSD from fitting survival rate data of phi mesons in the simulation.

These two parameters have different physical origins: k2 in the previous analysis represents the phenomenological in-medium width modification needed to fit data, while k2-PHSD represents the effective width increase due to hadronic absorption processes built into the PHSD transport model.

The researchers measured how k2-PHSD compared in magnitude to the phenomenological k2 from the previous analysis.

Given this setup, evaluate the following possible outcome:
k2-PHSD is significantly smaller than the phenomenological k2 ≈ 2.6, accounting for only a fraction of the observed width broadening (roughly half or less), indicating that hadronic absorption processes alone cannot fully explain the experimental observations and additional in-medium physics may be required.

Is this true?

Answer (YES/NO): NO